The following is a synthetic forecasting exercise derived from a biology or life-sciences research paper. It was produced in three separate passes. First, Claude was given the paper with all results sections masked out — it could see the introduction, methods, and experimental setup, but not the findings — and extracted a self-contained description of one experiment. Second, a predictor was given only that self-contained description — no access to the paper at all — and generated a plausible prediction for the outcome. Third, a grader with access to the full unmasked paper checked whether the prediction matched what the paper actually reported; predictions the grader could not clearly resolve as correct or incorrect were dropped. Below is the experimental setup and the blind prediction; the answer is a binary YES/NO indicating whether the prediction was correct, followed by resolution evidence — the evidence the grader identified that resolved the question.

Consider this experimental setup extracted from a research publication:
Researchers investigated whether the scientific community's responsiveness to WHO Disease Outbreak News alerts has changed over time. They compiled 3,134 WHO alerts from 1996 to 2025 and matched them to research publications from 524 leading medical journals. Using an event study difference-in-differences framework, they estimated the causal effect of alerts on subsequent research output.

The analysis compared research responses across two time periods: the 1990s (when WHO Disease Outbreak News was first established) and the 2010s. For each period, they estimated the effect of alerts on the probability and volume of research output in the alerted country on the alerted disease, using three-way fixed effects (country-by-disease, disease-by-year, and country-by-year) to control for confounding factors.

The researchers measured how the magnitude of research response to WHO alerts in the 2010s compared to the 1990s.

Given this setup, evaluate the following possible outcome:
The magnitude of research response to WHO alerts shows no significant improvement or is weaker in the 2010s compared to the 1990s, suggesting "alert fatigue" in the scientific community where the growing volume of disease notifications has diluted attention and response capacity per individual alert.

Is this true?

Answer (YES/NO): NO